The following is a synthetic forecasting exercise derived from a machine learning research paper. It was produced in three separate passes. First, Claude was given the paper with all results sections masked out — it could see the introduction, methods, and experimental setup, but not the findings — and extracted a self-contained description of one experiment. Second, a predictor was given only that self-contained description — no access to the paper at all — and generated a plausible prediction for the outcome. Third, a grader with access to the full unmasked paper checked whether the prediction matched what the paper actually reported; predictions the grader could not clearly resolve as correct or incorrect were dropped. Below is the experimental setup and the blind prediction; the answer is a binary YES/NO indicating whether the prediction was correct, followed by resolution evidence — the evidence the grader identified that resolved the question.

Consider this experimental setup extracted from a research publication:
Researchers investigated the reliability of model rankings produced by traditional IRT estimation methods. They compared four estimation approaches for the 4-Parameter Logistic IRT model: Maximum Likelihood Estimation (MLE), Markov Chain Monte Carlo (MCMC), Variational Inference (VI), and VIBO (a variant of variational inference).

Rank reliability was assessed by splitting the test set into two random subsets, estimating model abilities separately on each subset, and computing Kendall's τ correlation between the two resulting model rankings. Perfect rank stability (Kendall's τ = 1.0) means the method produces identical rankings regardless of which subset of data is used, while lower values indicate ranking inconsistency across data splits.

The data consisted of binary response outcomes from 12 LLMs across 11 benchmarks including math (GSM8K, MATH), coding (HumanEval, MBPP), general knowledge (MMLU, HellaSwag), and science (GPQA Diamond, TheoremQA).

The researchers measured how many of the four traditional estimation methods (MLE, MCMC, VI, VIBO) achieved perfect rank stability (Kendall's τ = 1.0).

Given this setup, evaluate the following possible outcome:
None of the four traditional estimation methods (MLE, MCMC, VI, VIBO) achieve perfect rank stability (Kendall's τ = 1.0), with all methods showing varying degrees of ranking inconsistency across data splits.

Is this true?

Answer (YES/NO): YES